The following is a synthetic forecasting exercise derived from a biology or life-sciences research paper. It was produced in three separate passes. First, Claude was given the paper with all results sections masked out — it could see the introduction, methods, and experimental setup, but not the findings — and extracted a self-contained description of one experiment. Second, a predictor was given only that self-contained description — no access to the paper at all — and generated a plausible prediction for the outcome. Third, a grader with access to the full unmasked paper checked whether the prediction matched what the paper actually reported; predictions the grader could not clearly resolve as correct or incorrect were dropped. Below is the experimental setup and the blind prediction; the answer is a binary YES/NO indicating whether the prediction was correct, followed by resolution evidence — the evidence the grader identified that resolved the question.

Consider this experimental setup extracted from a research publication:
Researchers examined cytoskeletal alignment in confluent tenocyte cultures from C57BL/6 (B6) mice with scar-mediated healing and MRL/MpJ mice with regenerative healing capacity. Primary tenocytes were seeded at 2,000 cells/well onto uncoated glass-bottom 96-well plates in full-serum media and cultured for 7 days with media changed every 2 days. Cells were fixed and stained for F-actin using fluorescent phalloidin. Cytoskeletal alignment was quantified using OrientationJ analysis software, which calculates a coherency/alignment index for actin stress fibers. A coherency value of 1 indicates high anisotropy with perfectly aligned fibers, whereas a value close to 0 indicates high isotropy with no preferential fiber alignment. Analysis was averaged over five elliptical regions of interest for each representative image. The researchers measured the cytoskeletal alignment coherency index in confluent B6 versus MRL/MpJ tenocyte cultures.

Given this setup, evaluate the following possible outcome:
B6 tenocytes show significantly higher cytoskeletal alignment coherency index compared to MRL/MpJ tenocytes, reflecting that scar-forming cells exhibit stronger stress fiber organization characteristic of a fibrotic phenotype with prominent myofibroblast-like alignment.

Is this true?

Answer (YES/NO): NO